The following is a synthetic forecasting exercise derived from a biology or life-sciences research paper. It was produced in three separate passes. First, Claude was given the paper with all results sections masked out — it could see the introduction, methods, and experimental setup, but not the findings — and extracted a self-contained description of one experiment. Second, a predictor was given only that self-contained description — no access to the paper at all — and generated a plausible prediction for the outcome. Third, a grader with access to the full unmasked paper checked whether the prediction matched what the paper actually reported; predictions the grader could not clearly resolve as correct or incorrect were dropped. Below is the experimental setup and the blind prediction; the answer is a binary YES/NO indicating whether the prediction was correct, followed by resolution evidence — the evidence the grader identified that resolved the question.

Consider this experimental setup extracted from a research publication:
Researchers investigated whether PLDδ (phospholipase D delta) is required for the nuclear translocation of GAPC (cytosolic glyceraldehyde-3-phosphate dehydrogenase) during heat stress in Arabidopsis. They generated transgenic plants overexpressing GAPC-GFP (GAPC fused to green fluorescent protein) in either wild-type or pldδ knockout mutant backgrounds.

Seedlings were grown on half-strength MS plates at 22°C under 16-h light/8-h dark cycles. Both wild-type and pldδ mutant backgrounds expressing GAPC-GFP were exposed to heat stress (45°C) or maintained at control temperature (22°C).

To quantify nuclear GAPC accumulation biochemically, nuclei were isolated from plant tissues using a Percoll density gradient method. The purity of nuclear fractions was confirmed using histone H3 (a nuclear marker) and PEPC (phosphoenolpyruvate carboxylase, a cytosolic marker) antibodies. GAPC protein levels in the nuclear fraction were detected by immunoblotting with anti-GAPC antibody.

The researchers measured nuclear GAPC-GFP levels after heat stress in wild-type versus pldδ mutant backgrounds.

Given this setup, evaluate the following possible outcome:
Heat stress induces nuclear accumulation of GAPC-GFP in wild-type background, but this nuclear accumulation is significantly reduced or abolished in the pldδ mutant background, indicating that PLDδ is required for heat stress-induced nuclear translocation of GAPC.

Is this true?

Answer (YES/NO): YES